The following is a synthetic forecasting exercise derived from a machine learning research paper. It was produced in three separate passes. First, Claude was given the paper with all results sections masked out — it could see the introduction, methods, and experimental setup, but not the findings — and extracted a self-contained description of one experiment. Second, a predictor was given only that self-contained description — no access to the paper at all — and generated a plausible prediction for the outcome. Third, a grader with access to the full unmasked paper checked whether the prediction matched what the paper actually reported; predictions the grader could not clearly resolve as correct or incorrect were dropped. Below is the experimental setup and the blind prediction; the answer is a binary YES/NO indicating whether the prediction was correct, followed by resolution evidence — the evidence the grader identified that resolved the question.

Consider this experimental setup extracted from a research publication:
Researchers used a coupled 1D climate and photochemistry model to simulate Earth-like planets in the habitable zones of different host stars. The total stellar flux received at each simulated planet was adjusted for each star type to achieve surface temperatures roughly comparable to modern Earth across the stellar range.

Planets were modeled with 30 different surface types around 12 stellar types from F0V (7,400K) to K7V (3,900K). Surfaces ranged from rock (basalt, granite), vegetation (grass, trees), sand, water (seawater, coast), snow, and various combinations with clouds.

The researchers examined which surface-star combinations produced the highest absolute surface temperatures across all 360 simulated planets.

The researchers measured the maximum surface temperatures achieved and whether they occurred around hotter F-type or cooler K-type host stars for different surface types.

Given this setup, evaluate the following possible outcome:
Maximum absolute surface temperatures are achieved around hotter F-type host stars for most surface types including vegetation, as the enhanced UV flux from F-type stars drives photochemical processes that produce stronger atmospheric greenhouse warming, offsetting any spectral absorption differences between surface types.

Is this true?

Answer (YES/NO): NO